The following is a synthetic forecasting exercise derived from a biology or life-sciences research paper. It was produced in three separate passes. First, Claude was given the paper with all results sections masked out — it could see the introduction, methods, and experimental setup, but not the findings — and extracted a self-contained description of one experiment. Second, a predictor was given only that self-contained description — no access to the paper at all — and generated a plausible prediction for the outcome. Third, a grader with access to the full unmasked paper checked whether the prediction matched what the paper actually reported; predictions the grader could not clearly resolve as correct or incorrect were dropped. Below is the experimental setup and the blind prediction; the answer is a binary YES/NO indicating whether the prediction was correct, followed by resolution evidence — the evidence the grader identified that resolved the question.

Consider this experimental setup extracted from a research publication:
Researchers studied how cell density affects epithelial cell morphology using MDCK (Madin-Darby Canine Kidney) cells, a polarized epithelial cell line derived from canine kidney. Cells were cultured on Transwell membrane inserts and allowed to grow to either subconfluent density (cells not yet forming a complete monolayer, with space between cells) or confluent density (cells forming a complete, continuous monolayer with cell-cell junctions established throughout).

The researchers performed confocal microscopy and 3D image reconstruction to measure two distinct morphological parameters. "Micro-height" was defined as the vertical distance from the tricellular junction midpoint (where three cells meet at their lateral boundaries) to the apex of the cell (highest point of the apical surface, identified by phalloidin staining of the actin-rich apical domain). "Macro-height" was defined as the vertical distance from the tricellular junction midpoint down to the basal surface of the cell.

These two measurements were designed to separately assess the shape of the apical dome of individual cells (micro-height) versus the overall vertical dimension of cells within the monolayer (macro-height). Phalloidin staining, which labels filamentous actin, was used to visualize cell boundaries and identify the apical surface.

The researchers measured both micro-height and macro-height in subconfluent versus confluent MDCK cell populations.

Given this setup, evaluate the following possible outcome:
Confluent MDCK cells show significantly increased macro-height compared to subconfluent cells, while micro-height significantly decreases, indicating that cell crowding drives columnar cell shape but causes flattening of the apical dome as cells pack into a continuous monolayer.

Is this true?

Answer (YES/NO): YES